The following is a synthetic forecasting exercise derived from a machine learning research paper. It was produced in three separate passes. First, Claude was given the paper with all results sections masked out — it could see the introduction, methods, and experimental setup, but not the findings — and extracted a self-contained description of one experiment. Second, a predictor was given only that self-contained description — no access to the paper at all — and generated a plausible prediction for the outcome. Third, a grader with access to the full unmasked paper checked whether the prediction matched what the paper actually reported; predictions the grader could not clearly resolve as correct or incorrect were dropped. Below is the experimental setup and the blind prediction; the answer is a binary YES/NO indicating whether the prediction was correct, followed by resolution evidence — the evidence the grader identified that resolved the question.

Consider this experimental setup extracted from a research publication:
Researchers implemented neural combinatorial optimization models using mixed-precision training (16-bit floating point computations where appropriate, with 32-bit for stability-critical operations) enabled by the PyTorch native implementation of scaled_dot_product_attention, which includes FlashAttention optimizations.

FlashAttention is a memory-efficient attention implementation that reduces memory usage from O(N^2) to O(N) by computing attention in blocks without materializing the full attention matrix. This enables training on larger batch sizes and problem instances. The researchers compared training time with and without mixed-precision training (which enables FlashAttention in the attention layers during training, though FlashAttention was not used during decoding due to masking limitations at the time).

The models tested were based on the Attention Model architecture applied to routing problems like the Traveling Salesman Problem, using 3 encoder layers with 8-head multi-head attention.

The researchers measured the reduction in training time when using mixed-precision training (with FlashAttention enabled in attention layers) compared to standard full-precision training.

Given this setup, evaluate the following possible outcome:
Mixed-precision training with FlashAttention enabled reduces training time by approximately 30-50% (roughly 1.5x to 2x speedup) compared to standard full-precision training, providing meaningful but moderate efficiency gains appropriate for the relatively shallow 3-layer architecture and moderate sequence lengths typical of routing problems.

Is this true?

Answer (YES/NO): NO